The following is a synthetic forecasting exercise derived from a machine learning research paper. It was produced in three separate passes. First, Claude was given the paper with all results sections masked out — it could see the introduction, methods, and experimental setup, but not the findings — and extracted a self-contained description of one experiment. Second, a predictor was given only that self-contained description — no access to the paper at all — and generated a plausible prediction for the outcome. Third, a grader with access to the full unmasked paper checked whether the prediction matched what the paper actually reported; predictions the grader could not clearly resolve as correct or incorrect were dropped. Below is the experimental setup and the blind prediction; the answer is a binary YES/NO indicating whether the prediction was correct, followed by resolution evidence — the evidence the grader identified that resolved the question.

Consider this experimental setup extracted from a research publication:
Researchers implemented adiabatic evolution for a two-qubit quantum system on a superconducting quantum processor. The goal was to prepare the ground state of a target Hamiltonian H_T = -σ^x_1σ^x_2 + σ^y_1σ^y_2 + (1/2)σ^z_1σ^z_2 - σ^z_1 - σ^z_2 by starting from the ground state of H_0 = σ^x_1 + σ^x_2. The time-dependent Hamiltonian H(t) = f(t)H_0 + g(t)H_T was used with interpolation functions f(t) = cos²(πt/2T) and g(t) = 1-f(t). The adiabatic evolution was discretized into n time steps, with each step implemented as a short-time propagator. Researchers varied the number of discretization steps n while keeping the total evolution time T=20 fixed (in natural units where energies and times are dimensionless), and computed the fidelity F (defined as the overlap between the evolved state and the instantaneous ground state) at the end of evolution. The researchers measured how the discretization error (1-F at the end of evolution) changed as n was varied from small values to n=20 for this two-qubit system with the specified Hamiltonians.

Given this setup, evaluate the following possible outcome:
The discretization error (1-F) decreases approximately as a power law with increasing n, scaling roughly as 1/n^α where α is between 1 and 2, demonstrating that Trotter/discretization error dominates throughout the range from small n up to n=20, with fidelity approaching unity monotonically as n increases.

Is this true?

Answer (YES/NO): NO